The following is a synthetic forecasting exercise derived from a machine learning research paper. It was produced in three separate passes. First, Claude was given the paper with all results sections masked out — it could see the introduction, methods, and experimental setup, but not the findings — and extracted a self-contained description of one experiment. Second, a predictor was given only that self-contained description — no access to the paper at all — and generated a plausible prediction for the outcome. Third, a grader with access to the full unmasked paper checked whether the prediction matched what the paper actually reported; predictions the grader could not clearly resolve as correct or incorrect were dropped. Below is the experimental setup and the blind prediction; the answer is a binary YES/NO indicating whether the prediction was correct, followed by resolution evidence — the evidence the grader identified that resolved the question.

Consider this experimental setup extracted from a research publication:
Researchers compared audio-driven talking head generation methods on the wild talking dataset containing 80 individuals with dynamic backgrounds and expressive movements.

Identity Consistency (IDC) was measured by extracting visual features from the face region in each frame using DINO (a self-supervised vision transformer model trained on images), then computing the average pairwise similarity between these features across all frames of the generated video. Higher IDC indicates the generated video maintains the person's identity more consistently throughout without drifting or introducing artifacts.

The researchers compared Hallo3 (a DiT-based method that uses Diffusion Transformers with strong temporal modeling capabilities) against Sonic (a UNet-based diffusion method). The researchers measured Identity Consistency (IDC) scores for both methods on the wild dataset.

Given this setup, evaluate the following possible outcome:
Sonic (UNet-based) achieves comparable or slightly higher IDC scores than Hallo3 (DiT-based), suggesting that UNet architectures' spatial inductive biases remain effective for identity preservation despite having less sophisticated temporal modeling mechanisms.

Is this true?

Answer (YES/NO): YES